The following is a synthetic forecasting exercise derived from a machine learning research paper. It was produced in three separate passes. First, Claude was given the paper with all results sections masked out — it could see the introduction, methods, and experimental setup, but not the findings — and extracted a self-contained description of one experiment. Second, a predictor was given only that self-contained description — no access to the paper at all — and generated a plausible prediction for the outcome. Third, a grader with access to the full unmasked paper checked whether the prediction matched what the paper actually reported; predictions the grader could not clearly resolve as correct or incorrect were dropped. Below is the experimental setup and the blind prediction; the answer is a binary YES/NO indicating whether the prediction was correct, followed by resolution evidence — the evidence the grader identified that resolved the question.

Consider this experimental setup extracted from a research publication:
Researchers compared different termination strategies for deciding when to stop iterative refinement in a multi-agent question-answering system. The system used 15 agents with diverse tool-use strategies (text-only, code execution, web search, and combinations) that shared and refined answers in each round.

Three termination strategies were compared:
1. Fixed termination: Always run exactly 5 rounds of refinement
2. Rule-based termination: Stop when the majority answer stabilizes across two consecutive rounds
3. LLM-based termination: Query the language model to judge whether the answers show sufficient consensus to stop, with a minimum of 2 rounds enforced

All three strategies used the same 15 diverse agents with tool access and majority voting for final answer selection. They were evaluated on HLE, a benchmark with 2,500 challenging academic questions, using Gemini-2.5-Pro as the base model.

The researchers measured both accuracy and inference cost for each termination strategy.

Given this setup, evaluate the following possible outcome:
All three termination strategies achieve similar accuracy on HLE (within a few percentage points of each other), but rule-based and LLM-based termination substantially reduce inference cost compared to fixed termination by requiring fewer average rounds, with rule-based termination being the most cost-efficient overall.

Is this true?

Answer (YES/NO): NO